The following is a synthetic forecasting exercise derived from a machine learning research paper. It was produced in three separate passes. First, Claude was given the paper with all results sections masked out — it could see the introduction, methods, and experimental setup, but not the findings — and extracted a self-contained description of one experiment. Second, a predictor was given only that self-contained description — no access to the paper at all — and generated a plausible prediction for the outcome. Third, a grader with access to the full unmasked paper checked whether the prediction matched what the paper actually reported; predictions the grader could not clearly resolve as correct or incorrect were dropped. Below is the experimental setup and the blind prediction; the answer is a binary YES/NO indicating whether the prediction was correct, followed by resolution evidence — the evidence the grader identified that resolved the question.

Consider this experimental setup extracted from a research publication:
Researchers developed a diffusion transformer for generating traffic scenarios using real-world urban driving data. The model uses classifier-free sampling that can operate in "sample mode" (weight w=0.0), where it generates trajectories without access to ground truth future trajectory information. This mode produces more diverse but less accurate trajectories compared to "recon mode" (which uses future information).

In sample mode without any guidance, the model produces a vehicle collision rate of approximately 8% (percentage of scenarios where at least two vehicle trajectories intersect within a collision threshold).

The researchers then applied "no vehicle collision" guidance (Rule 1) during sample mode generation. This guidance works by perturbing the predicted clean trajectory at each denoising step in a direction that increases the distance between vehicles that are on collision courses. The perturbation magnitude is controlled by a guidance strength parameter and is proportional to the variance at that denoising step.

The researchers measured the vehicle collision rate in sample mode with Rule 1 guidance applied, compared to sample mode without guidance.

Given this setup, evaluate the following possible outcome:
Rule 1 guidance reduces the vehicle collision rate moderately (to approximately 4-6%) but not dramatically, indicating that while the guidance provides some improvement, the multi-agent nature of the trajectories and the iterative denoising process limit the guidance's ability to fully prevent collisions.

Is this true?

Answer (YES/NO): NO